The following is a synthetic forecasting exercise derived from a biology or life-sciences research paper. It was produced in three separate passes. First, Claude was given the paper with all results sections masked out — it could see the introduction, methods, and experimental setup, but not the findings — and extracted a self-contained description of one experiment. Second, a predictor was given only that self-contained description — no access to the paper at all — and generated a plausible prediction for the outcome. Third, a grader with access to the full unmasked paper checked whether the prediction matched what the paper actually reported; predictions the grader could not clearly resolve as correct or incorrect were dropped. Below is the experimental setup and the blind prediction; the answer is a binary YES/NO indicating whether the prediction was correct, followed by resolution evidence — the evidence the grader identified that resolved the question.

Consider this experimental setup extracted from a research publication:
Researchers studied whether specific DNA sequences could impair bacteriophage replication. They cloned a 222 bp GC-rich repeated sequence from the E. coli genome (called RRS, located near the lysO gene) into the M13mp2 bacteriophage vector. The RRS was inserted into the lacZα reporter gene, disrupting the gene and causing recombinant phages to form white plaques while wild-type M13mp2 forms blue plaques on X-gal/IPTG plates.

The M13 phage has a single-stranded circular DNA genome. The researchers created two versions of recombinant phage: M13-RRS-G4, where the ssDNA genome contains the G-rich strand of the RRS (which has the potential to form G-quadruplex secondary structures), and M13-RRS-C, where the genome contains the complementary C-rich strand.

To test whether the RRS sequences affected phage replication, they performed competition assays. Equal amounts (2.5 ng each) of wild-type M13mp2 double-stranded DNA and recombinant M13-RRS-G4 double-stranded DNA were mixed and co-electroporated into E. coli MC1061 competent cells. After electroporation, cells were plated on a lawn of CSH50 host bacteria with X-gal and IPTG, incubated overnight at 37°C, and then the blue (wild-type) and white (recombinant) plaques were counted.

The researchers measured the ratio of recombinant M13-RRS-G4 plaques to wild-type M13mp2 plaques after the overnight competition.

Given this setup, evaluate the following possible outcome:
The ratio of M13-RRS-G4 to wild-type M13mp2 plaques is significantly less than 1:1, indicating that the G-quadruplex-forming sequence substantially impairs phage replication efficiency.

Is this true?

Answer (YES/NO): NO